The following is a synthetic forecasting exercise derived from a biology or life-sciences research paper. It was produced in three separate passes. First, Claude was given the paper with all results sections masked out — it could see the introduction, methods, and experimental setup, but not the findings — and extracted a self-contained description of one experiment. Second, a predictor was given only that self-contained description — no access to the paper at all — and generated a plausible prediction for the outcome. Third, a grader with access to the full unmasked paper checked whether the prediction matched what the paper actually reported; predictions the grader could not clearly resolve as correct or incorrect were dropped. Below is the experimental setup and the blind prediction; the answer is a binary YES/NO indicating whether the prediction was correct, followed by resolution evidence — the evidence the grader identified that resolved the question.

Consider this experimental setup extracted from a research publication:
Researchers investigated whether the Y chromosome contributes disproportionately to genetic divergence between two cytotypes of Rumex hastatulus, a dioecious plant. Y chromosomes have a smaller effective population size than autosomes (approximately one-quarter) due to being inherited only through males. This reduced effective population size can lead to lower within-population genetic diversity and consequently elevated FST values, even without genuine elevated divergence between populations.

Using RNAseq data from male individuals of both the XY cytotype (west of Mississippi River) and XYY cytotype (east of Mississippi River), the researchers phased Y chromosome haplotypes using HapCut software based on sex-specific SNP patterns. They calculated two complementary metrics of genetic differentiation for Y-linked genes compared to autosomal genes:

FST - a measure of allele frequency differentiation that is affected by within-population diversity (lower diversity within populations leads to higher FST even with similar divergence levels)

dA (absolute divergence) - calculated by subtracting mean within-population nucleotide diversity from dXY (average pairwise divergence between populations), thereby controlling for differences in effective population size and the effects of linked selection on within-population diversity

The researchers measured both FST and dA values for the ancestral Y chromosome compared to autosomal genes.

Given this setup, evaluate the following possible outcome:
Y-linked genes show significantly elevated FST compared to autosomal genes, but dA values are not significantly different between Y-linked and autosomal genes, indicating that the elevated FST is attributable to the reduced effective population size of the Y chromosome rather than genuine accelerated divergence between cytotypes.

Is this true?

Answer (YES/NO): NO